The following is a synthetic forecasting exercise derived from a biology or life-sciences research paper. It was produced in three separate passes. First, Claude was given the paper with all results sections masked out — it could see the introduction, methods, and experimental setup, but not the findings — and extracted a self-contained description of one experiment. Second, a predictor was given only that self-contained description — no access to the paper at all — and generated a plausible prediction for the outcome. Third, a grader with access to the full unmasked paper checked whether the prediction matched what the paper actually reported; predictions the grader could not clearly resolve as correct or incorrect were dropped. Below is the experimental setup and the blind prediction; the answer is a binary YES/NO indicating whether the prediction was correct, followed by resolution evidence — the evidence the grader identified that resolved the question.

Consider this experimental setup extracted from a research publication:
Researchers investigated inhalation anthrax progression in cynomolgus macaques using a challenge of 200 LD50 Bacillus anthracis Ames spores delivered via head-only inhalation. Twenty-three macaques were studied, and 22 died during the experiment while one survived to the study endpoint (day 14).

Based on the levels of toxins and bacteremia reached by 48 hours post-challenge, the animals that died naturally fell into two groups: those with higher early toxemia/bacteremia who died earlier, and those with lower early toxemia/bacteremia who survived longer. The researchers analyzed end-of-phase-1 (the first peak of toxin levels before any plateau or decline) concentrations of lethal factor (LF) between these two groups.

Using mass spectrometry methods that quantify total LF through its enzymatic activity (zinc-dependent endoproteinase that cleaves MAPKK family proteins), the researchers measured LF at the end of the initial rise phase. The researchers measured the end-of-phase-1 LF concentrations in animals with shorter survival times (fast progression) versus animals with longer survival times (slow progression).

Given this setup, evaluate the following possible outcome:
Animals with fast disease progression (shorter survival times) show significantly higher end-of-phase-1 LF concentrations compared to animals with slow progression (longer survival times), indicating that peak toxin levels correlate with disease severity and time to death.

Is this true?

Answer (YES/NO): YES